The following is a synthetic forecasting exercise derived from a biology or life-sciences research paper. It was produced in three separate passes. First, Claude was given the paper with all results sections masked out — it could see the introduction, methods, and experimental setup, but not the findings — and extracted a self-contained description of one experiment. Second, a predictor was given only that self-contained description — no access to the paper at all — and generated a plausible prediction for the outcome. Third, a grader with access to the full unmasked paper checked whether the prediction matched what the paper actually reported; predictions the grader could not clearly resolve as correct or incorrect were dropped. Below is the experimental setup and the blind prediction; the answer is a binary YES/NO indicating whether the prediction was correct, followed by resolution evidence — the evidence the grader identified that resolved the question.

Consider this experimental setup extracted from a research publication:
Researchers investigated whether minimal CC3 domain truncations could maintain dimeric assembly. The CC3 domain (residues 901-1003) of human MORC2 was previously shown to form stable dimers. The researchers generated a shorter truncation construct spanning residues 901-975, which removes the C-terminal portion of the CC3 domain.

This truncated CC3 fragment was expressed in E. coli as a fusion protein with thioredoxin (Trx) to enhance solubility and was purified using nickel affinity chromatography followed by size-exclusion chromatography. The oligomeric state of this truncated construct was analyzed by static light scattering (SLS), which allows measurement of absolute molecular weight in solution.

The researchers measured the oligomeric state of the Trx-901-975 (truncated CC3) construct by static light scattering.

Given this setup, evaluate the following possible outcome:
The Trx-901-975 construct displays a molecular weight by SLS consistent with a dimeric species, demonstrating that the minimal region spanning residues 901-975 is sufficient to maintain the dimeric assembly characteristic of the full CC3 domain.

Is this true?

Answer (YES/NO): YES